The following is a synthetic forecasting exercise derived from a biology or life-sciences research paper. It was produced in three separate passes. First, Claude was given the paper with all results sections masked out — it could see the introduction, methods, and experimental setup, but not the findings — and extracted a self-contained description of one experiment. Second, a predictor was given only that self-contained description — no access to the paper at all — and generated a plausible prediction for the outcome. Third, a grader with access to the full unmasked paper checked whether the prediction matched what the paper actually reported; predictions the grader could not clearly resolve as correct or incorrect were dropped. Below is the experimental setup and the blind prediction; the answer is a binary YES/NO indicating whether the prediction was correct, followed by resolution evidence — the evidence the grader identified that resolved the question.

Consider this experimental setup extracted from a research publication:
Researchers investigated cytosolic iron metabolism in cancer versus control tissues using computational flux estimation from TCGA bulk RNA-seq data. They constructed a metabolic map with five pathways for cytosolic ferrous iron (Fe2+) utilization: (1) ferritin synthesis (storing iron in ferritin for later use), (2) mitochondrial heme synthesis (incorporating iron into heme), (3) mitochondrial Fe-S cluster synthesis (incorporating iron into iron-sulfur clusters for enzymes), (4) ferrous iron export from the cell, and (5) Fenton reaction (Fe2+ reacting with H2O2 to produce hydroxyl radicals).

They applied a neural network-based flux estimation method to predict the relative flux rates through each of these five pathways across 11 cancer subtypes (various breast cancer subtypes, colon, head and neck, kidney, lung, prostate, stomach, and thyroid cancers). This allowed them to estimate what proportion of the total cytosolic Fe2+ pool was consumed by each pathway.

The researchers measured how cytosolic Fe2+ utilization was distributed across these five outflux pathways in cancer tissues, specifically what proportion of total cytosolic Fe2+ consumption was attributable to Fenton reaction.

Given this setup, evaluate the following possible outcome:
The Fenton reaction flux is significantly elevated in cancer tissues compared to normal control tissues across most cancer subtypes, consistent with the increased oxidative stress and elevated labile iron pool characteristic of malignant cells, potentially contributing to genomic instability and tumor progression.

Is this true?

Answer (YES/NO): YES